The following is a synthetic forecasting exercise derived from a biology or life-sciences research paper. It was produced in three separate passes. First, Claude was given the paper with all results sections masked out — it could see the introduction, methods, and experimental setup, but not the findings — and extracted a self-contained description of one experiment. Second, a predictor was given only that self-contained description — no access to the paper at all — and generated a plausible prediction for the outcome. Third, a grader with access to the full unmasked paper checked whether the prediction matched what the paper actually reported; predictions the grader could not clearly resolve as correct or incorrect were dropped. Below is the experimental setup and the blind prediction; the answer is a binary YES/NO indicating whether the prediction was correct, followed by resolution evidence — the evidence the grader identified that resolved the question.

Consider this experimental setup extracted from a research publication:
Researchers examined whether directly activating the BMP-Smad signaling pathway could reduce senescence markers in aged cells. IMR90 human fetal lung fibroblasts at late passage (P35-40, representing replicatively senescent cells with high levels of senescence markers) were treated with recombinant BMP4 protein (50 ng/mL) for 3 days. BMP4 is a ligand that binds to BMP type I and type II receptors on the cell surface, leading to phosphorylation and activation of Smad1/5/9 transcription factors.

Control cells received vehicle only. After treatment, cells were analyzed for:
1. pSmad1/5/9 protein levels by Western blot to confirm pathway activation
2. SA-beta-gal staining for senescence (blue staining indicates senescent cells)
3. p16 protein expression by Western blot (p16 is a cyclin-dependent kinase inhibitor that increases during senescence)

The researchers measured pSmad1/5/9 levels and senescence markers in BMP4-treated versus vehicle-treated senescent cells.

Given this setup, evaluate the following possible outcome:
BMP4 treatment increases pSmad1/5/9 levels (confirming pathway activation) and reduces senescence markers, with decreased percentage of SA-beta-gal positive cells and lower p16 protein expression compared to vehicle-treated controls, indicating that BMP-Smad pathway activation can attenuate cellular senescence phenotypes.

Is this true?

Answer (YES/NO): YES